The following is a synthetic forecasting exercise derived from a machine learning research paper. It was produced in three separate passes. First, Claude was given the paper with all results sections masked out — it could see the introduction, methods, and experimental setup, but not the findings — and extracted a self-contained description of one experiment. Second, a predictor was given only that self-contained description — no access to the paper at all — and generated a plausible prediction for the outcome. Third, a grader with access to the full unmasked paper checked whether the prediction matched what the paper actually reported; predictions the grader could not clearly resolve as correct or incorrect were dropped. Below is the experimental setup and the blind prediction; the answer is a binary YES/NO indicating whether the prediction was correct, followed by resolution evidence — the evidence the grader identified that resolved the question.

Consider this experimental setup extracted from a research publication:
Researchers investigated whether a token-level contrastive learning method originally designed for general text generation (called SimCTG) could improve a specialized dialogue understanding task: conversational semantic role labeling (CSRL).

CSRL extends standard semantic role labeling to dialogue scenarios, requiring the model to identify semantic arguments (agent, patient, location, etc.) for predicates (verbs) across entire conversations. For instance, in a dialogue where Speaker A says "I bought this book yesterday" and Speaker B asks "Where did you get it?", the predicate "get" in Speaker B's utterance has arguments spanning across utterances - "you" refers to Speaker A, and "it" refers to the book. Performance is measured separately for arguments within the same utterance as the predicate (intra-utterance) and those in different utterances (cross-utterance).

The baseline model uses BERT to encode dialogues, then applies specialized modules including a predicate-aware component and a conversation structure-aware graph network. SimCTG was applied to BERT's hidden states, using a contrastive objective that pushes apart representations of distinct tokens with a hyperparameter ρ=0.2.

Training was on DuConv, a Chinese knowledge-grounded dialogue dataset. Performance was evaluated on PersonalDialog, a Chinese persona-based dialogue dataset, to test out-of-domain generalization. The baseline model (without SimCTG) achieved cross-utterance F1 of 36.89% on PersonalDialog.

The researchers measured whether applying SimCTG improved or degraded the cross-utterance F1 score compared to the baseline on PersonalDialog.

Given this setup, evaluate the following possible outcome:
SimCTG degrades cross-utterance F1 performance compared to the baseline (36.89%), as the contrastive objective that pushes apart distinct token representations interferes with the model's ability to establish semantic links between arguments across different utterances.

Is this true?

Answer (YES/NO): NO